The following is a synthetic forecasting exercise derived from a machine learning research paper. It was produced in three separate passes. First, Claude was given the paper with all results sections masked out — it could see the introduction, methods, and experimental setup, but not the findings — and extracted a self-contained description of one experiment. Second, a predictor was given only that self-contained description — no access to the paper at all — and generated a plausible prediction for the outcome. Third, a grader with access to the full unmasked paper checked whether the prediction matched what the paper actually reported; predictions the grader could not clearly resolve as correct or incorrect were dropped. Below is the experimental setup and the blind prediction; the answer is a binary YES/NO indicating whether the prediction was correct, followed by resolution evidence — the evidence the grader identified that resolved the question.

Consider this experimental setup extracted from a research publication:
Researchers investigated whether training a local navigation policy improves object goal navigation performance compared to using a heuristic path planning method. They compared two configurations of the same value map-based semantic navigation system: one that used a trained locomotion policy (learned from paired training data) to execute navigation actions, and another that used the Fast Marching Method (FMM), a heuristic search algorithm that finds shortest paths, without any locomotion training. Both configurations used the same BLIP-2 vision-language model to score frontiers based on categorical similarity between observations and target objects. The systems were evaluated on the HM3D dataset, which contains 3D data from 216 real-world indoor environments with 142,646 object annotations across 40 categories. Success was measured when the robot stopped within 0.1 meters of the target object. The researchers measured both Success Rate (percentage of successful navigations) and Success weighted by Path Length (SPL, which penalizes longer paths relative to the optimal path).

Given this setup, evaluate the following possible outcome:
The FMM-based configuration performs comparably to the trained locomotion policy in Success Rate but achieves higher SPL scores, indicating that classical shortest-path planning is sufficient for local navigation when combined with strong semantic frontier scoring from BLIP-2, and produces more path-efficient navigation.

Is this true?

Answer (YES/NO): NO